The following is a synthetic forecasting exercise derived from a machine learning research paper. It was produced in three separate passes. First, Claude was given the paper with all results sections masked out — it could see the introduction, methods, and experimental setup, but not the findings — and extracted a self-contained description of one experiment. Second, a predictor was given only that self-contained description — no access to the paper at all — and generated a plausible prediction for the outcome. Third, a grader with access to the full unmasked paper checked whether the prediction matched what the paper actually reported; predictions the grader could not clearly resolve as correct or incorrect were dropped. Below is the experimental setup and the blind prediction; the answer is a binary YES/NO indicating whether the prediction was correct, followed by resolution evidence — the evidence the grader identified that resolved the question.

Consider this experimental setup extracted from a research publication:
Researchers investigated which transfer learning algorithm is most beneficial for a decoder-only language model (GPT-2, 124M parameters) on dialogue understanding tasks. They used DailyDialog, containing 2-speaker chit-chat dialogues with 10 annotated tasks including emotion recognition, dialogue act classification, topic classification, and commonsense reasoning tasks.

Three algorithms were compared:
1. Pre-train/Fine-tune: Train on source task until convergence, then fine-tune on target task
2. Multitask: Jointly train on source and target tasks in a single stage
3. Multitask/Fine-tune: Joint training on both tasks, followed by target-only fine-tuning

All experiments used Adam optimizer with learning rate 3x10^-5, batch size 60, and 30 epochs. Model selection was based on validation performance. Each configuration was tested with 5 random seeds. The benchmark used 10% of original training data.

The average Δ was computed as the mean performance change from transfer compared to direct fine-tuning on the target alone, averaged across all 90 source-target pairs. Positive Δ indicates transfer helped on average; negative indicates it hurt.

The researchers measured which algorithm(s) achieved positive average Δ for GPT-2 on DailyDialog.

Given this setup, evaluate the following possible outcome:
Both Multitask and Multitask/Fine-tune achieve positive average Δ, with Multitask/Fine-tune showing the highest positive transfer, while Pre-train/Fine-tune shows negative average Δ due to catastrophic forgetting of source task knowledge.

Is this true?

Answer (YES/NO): NO